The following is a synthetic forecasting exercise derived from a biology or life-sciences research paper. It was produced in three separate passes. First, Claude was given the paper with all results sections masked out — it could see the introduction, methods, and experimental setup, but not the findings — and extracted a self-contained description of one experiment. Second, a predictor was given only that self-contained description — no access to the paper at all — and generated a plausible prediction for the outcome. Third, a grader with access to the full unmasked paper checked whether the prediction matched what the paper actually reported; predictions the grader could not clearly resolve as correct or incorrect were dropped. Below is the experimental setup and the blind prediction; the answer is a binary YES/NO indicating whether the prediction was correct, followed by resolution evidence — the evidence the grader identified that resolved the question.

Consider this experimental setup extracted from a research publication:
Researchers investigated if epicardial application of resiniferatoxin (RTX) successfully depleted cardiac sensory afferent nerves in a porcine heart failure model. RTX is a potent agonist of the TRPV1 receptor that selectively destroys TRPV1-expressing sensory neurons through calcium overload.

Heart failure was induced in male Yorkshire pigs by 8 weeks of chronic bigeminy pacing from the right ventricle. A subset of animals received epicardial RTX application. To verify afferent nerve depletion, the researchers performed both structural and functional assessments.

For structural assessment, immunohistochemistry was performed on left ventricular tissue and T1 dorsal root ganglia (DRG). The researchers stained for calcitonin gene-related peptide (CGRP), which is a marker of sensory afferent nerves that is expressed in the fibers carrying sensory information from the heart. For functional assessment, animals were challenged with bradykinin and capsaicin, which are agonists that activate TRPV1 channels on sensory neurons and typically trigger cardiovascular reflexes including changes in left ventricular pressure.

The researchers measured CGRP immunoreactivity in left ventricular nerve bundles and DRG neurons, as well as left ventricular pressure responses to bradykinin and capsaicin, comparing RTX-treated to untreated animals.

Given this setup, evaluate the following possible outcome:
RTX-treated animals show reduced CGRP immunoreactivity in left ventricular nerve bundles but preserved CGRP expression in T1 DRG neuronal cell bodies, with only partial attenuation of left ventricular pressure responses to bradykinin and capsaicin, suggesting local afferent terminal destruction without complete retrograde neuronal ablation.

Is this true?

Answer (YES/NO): NO